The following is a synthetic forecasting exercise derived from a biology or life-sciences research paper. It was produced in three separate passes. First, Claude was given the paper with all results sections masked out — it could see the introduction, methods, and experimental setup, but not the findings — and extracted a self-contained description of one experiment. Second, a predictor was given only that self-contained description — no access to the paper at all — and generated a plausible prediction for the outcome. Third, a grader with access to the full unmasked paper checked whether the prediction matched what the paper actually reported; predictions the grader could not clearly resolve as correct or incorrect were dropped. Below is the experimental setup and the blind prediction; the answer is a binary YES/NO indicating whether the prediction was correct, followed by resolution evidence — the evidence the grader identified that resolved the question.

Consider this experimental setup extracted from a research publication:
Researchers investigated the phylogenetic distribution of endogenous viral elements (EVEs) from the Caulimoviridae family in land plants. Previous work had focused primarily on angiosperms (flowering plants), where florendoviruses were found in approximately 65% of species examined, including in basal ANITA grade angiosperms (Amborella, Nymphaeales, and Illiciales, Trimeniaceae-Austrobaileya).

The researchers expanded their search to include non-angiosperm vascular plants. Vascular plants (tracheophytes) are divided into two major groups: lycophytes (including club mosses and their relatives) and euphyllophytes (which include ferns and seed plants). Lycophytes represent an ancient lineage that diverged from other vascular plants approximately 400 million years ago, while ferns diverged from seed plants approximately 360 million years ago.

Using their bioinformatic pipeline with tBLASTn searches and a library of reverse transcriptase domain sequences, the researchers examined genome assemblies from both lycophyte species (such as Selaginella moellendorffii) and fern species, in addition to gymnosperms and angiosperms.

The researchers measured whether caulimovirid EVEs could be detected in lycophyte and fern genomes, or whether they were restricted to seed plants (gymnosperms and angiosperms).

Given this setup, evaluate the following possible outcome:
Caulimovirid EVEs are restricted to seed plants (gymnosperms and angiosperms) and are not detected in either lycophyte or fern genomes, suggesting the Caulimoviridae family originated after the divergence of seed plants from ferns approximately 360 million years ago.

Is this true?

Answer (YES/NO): NO